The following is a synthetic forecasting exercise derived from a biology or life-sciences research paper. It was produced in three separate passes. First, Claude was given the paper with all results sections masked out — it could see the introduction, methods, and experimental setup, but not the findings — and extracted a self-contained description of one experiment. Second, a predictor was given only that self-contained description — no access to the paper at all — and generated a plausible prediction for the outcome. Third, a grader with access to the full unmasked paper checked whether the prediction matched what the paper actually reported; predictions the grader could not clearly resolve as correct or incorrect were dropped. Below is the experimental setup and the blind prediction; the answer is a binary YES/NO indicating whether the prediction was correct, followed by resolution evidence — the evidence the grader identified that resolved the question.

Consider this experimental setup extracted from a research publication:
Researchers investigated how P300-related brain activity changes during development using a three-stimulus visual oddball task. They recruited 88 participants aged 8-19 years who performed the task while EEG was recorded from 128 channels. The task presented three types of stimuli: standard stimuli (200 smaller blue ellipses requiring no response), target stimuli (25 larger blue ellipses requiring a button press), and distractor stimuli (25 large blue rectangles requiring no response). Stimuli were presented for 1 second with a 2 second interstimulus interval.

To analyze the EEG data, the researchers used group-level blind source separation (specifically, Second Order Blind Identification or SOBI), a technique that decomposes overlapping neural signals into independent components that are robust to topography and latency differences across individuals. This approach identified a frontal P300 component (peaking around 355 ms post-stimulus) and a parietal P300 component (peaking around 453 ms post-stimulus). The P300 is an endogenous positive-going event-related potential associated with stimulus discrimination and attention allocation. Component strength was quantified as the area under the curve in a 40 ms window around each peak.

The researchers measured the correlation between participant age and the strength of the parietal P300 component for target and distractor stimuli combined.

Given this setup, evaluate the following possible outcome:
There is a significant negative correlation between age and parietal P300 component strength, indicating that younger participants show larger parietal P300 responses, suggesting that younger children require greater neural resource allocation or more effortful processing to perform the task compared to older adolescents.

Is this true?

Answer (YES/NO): NO